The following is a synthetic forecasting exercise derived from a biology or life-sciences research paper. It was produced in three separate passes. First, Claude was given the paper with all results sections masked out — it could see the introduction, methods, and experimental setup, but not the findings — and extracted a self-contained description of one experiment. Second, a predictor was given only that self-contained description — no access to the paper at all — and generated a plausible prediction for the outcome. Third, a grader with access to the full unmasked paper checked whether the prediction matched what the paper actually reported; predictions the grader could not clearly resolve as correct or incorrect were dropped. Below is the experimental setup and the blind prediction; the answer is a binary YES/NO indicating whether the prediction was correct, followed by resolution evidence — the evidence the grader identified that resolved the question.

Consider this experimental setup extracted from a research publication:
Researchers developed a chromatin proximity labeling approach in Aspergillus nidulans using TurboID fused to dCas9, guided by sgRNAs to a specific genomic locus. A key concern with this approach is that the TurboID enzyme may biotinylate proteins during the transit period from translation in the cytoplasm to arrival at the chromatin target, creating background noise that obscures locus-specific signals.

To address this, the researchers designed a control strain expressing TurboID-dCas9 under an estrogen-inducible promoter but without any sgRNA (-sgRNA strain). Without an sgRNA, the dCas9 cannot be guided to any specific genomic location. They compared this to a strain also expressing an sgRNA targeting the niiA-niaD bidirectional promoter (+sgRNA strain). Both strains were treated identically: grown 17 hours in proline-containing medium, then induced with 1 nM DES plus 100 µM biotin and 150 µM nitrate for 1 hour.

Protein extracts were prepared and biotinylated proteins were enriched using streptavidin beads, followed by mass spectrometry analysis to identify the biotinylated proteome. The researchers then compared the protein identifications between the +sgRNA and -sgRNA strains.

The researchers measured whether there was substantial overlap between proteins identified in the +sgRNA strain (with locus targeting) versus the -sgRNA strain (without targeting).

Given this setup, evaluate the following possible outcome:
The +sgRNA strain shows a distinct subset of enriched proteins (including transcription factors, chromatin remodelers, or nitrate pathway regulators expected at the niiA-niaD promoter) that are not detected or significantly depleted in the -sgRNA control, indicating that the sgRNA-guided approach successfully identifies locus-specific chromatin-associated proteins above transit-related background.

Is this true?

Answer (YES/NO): YES